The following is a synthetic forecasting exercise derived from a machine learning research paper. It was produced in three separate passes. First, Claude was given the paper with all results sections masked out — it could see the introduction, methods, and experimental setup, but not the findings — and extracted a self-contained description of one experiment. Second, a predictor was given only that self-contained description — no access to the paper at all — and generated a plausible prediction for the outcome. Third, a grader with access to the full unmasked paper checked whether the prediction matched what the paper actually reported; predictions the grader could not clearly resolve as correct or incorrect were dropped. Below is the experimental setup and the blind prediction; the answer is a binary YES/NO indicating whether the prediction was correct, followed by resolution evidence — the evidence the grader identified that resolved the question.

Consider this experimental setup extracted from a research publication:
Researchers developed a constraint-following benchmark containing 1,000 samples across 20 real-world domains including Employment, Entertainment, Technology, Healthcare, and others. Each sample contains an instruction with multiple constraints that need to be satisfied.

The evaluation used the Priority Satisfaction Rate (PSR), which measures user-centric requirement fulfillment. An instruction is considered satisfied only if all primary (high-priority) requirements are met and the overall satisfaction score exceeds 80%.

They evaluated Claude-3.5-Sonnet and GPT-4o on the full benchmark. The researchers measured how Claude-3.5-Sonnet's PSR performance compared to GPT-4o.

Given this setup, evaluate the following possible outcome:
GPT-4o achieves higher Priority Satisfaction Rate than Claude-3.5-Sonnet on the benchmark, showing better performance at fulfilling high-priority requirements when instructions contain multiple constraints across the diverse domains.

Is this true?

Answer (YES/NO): YES